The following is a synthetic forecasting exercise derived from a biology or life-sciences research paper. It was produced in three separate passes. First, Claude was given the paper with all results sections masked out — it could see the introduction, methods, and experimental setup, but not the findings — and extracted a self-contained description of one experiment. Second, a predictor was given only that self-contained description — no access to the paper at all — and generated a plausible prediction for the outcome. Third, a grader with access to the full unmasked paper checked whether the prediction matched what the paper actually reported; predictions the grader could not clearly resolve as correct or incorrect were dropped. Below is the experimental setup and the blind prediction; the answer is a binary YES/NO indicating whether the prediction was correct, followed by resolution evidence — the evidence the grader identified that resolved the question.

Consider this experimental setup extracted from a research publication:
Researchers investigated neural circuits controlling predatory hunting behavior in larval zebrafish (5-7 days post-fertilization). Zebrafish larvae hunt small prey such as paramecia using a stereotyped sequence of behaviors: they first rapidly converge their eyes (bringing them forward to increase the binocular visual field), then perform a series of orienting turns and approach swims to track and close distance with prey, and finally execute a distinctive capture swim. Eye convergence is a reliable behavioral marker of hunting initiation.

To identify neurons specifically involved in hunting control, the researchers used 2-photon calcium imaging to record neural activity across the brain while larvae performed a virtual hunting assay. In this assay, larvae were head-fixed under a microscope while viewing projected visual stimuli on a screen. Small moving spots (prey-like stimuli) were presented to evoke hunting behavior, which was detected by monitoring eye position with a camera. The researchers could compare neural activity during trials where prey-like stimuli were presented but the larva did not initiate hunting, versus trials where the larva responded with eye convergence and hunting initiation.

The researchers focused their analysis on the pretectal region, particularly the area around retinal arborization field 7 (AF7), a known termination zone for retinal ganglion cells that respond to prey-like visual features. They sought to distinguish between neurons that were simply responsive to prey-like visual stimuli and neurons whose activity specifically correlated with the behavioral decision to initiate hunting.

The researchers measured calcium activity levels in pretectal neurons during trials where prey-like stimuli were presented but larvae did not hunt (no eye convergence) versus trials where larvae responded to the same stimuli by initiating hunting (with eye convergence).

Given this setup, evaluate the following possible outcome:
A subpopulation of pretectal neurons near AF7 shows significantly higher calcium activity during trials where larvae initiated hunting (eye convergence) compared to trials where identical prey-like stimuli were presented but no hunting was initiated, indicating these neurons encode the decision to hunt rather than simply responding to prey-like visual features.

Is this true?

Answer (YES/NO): YES